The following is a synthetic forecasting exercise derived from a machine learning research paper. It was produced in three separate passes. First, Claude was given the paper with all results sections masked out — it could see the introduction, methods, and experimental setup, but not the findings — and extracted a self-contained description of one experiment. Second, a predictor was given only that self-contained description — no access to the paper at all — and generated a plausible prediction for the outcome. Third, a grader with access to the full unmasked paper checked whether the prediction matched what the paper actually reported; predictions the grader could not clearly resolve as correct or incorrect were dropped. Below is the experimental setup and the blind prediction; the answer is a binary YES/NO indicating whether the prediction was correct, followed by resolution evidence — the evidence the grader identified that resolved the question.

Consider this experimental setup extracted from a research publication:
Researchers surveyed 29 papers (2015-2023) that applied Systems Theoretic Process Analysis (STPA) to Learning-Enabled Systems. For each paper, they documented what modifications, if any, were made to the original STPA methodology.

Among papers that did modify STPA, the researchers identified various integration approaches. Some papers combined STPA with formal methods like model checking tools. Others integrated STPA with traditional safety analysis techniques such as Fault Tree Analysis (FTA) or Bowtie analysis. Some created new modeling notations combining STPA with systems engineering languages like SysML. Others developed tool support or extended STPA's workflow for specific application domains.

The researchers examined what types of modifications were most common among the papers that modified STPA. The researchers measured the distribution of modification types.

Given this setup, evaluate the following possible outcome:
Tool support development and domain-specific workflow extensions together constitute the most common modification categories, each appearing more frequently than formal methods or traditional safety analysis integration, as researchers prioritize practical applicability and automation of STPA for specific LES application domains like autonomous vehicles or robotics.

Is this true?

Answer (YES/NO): NO